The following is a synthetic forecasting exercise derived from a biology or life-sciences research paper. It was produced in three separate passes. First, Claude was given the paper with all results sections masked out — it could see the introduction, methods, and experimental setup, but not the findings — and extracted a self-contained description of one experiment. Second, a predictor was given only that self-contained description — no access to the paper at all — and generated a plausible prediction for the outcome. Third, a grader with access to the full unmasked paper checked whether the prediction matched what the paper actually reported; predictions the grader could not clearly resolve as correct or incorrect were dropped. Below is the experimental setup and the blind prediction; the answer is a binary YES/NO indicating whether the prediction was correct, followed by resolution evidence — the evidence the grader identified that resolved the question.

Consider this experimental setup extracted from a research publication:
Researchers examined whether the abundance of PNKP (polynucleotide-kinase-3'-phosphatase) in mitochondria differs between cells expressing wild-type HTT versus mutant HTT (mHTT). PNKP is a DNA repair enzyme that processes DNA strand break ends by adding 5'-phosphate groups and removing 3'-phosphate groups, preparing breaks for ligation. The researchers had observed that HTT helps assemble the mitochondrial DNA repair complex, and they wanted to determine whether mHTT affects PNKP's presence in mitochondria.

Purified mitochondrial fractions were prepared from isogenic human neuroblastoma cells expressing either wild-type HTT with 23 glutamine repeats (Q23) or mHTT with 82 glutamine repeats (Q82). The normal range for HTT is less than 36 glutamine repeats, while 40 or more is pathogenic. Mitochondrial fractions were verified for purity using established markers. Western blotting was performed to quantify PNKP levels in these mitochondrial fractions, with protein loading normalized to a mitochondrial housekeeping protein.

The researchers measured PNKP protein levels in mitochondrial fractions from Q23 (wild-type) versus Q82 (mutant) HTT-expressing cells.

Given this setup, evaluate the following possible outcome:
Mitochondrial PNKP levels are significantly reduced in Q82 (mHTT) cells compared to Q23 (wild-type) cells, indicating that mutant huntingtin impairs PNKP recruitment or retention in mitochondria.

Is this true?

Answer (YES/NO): NO